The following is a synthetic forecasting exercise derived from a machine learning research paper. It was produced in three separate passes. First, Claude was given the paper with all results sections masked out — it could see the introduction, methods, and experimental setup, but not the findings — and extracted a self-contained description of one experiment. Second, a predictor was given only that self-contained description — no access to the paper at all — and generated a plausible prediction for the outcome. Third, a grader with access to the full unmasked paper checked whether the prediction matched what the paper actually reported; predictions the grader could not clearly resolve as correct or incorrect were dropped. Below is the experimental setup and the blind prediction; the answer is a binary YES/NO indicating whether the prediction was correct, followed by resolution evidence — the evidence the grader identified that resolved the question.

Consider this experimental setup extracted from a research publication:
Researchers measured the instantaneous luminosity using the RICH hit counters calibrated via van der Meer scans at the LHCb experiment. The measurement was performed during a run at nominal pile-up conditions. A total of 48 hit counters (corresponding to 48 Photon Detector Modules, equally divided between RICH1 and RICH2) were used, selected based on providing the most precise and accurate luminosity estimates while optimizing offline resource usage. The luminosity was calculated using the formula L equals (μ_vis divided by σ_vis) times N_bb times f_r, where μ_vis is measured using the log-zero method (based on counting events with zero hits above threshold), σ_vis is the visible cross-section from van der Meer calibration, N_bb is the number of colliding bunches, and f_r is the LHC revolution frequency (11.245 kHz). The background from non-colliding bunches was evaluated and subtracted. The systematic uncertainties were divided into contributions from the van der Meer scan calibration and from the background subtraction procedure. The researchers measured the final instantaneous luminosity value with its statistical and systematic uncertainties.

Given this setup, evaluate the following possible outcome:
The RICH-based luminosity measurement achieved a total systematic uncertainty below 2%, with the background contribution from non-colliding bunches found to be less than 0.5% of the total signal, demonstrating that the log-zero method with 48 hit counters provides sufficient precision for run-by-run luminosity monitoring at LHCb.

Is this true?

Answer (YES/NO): NO